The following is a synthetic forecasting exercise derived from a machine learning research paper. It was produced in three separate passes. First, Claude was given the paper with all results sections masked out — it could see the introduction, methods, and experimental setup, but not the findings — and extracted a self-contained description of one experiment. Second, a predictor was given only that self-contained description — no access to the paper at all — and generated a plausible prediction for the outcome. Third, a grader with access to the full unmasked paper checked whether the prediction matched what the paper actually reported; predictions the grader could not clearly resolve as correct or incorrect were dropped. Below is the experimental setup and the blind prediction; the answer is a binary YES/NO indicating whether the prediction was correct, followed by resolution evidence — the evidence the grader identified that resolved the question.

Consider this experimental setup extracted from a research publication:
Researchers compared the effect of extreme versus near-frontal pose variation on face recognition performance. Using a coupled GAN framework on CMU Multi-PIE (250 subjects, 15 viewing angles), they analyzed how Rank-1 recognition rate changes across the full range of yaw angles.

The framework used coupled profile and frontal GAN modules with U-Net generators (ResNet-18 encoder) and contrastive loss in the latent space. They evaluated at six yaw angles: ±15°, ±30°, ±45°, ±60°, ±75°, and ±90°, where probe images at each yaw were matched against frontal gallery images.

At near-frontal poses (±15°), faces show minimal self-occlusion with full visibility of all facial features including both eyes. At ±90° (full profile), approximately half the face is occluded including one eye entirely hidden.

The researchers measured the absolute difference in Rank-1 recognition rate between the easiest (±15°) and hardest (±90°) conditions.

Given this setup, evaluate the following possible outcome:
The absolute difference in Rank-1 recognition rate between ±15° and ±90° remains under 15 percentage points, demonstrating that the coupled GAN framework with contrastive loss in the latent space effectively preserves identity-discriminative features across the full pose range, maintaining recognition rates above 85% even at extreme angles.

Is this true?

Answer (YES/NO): YES